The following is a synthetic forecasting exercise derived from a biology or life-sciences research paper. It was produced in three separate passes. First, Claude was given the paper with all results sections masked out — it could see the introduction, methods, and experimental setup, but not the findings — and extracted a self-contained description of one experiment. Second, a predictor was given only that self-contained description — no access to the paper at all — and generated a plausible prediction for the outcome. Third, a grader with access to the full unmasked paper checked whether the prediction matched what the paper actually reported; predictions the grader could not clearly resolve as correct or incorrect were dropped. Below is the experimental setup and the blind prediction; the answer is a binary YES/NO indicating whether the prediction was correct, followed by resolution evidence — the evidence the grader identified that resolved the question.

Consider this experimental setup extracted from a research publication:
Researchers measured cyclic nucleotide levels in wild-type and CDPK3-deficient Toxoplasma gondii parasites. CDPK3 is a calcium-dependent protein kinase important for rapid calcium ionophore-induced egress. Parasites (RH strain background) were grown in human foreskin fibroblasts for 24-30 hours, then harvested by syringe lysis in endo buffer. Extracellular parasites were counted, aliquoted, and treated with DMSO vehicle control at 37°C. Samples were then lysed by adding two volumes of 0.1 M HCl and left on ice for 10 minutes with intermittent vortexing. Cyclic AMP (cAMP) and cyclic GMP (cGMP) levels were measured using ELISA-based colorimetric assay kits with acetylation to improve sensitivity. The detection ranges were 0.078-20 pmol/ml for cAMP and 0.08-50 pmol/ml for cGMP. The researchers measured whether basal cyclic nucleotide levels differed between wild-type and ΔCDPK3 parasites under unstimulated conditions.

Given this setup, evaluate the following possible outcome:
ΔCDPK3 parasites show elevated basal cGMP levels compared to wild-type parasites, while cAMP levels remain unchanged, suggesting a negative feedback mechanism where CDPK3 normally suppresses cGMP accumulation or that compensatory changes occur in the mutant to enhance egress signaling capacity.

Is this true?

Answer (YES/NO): NO